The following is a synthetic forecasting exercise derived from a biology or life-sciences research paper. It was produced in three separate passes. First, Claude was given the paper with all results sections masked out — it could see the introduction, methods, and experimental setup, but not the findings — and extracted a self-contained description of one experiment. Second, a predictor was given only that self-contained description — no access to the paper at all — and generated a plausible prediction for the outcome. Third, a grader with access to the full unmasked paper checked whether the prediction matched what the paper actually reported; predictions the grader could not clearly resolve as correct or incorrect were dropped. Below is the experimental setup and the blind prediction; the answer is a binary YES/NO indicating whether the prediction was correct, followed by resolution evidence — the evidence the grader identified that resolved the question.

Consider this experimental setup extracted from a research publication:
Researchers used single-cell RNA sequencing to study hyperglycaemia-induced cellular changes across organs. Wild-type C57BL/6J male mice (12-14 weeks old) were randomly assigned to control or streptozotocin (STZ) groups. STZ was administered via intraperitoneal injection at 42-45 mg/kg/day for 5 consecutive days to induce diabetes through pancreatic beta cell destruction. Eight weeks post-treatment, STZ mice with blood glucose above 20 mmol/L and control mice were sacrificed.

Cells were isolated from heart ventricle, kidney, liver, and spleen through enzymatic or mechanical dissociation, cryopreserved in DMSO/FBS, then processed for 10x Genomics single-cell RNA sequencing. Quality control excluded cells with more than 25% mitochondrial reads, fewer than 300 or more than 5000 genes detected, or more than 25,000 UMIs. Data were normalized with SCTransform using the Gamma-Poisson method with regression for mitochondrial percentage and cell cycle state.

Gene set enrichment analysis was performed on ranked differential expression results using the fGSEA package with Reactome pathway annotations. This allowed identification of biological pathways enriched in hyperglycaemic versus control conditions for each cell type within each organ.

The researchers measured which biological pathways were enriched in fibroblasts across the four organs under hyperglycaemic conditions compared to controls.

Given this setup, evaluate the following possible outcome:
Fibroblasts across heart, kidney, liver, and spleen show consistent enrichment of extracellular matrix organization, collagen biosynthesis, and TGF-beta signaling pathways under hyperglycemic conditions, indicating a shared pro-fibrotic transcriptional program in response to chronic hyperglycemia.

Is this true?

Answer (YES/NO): NO